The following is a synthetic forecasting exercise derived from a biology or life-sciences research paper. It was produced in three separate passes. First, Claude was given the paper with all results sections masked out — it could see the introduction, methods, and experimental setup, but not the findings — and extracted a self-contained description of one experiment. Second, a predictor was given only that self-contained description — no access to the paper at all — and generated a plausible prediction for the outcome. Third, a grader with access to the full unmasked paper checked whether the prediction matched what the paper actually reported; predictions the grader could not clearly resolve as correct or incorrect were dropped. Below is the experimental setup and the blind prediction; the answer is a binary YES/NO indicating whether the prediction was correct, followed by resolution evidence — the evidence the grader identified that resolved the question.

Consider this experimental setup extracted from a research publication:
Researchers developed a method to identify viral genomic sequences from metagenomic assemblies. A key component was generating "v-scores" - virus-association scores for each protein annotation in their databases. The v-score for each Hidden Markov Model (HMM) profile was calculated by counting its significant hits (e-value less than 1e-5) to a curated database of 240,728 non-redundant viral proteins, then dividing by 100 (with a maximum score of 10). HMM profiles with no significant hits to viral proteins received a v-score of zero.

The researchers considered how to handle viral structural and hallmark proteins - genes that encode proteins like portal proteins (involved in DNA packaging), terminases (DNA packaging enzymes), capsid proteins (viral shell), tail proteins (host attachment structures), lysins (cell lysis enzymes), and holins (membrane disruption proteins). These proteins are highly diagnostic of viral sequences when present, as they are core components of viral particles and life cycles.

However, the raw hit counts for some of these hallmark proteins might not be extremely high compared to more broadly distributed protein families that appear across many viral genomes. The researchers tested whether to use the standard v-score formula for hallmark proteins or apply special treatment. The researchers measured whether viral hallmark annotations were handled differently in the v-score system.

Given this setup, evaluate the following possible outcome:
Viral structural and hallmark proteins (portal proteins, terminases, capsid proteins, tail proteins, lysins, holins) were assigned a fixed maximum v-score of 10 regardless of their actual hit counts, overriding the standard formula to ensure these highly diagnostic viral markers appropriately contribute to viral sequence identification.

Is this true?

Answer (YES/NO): NO